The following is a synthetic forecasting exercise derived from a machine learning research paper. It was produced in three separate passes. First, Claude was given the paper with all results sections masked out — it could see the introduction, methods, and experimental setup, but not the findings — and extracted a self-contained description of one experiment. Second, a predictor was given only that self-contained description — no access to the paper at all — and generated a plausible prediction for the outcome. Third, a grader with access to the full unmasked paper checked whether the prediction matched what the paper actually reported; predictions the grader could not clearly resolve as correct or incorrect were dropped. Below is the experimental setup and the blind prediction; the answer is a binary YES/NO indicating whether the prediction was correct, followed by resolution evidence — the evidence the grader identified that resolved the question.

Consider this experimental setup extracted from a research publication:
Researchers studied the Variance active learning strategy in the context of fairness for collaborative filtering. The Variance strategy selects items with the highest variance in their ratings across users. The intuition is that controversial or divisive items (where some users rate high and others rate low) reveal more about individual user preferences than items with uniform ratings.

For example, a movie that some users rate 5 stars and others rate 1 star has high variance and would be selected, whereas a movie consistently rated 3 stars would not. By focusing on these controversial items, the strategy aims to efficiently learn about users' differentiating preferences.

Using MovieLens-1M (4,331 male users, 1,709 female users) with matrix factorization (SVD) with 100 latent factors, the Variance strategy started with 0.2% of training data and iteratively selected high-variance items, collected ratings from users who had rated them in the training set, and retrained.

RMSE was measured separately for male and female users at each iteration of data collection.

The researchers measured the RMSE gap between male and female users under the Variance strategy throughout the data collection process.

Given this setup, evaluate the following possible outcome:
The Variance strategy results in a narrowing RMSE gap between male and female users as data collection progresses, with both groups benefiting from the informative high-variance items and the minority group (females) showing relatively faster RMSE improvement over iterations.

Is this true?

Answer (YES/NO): NO